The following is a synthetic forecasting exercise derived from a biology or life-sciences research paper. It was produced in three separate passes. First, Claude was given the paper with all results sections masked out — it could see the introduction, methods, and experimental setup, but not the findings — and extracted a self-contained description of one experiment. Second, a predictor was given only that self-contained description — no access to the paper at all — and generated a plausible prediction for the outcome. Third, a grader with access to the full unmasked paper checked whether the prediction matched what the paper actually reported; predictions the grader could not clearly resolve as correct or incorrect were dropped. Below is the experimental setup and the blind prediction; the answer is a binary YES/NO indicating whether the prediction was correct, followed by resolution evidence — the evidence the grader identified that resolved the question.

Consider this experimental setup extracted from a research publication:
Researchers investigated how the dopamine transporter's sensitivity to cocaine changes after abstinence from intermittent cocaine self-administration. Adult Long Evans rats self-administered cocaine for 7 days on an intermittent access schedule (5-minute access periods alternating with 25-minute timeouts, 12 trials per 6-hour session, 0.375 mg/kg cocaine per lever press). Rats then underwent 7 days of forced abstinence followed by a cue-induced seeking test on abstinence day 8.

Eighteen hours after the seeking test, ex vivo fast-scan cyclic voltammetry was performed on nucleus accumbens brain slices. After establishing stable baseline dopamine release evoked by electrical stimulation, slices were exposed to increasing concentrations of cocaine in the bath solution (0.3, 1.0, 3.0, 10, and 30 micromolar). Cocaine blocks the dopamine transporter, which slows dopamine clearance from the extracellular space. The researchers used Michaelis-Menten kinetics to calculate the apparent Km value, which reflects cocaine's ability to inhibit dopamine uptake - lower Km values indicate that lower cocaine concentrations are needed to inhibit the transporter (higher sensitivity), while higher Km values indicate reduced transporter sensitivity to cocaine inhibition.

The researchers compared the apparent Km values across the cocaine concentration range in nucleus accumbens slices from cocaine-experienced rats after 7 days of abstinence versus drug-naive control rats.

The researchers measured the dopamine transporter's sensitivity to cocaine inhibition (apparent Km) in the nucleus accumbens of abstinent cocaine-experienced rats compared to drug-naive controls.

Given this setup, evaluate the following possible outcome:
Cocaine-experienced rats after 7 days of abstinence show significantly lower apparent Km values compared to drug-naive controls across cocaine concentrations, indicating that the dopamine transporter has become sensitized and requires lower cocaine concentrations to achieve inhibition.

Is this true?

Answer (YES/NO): YES